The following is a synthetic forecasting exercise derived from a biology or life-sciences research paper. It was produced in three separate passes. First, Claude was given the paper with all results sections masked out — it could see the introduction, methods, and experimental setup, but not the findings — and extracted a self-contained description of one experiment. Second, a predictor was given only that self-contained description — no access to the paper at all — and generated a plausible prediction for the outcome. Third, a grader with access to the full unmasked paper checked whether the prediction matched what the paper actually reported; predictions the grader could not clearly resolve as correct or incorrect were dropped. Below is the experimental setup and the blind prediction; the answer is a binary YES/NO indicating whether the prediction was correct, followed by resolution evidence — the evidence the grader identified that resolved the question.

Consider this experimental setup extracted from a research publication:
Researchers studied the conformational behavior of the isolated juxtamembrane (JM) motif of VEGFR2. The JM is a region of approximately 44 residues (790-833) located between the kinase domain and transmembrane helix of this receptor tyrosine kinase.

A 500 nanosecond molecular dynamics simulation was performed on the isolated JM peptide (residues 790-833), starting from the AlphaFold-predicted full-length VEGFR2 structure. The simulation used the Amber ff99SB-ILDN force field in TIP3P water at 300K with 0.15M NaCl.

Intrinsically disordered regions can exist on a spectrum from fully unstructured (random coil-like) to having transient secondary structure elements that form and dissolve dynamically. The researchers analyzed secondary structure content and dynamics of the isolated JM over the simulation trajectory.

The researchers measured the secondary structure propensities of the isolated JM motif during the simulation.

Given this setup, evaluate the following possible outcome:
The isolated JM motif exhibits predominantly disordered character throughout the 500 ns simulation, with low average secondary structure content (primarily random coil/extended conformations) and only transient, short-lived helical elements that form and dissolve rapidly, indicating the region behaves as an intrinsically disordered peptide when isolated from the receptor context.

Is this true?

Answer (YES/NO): YES